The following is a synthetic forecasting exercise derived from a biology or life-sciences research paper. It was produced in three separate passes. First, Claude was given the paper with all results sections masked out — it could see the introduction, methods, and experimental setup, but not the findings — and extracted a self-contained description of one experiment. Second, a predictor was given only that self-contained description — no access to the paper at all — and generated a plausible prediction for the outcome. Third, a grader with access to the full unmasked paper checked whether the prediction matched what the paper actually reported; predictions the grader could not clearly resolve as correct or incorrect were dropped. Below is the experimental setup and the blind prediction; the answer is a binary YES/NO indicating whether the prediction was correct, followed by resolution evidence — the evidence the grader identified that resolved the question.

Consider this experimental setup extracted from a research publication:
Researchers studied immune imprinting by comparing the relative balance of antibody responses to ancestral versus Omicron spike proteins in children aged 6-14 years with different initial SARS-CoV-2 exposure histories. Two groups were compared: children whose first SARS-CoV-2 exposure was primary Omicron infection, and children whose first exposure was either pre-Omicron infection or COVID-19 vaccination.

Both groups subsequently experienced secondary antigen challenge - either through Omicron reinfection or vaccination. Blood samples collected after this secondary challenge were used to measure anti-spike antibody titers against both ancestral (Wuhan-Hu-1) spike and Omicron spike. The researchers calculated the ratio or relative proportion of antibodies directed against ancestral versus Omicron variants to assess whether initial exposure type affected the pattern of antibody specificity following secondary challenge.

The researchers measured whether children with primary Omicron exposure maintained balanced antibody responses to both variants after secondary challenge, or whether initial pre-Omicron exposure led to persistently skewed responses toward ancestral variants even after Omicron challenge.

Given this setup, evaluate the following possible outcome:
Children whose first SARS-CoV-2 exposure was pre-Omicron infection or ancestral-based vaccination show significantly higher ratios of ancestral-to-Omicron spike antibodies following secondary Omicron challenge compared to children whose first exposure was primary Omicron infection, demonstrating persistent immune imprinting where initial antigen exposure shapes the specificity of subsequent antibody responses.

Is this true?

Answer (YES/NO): YES